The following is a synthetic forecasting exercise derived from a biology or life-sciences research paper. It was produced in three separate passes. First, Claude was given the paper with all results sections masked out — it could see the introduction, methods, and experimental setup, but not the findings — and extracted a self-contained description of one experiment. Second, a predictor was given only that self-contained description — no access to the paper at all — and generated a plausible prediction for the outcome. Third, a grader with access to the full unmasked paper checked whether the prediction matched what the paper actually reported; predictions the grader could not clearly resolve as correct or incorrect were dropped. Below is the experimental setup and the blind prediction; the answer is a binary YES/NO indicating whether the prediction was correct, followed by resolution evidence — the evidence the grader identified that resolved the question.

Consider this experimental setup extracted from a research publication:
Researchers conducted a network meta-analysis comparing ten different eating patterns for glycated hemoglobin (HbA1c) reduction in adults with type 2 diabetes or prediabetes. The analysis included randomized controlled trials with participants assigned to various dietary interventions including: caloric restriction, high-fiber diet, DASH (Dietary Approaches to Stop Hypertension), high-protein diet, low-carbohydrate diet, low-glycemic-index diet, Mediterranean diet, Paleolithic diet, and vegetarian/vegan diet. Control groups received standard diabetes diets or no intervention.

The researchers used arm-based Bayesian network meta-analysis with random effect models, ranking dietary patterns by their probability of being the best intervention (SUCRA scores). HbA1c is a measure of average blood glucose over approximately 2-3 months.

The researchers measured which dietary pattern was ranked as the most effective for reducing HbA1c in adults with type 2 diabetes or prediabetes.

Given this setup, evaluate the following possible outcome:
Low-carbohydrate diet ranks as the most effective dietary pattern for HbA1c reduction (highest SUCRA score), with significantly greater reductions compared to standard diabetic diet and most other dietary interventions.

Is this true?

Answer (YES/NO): NO